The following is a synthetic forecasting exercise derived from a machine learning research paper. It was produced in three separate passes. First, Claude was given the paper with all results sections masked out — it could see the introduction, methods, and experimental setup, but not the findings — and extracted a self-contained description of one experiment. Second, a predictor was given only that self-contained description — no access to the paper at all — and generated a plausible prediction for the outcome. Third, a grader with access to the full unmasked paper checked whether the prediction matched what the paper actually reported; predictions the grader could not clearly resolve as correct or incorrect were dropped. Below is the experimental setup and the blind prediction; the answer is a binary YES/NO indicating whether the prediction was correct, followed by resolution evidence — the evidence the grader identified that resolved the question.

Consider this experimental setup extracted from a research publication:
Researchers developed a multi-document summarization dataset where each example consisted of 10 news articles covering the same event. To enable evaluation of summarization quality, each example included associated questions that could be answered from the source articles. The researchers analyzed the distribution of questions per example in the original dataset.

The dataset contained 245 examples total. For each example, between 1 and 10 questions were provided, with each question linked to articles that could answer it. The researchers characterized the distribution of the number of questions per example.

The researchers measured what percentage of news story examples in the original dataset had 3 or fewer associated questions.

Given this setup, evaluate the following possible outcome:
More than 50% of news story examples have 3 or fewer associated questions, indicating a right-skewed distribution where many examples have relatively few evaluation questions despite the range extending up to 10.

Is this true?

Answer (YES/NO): YES